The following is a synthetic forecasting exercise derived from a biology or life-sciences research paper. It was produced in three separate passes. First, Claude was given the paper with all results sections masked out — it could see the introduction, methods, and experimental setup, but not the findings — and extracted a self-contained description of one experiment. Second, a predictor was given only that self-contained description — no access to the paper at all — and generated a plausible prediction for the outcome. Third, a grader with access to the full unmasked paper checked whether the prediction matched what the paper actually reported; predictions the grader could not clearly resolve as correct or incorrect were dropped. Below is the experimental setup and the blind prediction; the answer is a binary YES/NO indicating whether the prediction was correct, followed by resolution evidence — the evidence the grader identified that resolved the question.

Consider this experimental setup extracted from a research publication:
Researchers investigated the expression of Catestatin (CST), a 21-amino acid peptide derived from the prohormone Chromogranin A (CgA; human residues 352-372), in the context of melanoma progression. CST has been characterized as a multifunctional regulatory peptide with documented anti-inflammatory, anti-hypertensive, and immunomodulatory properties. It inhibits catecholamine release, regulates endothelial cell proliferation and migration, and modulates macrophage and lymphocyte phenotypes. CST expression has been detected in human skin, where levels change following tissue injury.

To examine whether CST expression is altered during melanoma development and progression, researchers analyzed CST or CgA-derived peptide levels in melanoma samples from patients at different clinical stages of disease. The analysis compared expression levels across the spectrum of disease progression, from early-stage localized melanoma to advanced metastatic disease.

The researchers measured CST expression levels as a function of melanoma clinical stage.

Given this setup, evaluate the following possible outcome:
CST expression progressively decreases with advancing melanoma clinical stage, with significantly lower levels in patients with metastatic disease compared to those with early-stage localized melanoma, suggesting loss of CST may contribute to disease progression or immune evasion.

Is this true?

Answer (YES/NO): YES